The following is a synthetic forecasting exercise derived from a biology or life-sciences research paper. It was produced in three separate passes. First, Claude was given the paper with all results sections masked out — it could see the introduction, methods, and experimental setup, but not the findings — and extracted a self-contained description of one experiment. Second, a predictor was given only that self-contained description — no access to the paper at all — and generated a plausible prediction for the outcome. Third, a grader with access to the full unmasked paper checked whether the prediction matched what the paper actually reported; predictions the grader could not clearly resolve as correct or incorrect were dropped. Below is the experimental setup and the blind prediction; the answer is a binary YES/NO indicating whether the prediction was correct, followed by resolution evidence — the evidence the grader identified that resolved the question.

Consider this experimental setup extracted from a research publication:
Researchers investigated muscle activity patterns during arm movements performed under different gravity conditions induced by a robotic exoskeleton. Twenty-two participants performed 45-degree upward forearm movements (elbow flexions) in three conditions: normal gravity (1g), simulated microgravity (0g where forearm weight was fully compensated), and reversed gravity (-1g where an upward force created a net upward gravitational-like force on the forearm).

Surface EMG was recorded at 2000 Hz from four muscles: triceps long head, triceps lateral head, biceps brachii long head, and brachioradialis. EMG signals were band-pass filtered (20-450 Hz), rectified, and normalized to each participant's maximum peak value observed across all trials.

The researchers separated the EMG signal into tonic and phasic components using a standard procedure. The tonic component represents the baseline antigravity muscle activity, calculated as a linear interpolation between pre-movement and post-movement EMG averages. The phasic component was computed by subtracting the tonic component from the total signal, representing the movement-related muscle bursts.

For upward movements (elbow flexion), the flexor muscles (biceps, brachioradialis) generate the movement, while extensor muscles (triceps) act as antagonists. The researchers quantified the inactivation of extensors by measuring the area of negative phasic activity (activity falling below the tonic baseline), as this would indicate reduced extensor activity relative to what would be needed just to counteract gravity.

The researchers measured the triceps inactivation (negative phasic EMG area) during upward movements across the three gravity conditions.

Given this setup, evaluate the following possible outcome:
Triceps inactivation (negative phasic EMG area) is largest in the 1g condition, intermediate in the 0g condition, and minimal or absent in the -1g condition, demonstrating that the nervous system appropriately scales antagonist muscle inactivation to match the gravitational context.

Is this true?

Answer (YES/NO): NO